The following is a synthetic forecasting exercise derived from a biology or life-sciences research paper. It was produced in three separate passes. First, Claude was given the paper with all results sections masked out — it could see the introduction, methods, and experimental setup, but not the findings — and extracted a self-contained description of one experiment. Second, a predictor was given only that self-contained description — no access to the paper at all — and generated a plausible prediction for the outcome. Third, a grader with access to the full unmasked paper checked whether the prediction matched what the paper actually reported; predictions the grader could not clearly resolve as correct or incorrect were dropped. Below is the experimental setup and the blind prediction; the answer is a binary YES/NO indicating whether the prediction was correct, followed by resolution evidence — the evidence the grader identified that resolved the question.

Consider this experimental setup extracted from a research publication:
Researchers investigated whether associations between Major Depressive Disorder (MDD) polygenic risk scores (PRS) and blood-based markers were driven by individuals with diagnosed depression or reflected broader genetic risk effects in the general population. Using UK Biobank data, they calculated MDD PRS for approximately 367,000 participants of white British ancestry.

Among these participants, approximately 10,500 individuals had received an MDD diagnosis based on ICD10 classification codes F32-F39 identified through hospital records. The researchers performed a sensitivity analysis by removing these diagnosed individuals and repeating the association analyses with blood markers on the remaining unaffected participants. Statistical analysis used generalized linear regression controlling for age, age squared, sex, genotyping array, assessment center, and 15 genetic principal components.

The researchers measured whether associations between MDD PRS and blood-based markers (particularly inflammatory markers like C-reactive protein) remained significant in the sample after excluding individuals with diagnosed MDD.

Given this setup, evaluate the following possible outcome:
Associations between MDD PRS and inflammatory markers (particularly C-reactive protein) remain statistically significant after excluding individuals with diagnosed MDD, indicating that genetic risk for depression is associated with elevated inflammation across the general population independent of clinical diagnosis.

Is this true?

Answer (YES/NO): NO